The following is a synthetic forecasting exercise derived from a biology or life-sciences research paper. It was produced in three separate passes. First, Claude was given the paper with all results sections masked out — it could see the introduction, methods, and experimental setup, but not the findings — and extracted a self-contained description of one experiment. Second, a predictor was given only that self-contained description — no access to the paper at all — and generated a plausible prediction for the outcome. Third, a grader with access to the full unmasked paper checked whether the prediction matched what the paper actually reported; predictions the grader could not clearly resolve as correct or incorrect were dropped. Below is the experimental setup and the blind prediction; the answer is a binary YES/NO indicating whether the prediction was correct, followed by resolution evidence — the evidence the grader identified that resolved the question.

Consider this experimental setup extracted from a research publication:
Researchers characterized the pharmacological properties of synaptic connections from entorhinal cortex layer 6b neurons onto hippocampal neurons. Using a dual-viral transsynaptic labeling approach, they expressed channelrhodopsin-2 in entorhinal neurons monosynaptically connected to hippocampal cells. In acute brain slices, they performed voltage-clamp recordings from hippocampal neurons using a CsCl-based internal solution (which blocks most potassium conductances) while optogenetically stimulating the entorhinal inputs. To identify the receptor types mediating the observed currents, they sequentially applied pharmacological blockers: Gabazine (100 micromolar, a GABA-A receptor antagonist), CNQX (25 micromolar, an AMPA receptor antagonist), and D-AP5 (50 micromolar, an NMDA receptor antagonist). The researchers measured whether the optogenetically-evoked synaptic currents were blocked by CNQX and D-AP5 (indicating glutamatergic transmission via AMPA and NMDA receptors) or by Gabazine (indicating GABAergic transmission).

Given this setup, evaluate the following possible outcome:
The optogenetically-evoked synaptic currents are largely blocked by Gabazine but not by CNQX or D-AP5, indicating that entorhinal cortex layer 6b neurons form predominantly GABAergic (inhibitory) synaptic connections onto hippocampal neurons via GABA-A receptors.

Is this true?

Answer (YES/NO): NO